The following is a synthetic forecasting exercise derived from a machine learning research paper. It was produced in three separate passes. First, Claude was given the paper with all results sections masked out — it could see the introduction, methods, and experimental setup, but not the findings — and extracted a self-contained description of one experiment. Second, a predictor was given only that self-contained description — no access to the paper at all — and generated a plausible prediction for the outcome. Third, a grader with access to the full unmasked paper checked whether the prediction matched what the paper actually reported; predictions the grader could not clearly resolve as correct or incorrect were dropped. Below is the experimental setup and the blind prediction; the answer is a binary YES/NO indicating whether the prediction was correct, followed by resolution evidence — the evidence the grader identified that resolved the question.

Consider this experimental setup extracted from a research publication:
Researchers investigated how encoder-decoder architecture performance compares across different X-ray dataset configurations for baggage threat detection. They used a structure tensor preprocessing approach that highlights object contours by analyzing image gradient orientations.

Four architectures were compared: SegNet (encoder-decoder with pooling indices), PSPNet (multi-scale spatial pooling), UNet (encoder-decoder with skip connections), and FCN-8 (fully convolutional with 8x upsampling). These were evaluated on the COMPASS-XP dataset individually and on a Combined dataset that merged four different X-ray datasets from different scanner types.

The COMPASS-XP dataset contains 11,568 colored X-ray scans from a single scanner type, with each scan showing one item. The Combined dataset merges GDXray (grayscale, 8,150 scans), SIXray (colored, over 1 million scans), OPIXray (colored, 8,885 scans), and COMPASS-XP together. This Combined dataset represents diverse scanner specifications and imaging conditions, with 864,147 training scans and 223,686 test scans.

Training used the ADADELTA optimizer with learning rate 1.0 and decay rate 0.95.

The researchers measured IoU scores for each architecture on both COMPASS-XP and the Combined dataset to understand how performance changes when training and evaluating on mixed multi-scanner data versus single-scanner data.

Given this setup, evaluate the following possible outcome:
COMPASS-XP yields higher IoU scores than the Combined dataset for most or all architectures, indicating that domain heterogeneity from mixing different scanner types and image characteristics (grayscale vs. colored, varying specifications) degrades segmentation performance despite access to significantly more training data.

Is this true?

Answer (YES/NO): YES